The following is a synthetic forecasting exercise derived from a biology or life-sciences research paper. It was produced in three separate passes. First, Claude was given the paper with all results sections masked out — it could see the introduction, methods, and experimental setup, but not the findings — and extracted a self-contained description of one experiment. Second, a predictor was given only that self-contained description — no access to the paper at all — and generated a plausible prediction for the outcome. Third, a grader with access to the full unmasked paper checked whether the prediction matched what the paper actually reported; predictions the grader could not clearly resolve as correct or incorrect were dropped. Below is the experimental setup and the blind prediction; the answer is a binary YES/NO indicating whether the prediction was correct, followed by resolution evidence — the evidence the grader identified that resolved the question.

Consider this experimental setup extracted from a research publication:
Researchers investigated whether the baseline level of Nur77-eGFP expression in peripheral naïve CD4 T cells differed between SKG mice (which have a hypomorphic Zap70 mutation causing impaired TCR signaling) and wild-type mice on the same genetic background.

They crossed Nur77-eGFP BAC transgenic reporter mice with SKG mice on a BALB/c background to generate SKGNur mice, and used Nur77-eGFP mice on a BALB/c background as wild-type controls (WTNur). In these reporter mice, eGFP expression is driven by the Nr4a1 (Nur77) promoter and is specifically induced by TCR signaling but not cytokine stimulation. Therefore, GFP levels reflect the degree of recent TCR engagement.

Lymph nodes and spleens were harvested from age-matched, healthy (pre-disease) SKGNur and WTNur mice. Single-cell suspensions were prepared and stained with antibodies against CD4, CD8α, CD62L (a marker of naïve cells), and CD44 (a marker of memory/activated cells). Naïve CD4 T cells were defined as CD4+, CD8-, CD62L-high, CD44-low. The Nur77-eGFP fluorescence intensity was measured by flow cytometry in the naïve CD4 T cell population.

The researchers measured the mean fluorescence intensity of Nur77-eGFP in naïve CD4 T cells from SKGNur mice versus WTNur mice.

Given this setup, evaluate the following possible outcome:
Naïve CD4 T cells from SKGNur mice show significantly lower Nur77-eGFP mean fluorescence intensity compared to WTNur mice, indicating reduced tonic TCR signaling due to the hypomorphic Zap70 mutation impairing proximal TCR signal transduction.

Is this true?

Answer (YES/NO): NO